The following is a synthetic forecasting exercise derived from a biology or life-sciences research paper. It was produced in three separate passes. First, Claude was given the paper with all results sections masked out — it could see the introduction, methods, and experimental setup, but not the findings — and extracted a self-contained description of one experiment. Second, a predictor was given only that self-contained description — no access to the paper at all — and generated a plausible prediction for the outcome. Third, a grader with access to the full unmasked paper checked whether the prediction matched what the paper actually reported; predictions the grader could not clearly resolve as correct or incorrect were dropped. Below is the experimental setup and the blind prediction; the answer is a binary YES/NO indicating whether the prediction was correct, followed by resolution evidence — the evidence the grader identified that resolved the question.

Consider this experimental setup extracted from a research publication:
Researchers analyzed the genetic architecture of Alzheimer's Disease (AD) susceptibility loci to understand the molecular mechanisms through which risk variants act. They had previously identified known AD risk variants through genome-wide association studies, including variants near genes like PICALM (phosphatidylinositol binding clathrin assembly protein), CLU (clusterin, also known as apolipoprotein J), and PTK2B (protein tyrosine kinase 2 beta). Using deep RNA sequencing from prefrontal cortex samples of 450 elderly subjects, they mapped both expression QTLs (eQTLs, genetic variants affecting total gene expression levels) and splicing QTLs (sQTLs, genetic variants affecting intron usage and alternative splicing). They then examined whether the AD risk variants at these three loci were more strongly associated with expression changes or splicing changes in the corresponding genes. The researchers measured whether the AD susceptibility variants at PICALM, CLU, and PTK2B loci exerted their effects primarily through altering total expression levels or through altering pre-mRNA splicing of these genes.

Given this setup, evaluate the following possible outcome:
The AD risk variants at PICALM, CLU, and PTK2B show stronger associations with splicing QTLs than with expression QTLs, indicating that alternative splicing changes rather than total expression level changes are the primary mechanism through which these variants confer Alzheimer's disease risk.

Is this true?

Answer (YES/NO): YES